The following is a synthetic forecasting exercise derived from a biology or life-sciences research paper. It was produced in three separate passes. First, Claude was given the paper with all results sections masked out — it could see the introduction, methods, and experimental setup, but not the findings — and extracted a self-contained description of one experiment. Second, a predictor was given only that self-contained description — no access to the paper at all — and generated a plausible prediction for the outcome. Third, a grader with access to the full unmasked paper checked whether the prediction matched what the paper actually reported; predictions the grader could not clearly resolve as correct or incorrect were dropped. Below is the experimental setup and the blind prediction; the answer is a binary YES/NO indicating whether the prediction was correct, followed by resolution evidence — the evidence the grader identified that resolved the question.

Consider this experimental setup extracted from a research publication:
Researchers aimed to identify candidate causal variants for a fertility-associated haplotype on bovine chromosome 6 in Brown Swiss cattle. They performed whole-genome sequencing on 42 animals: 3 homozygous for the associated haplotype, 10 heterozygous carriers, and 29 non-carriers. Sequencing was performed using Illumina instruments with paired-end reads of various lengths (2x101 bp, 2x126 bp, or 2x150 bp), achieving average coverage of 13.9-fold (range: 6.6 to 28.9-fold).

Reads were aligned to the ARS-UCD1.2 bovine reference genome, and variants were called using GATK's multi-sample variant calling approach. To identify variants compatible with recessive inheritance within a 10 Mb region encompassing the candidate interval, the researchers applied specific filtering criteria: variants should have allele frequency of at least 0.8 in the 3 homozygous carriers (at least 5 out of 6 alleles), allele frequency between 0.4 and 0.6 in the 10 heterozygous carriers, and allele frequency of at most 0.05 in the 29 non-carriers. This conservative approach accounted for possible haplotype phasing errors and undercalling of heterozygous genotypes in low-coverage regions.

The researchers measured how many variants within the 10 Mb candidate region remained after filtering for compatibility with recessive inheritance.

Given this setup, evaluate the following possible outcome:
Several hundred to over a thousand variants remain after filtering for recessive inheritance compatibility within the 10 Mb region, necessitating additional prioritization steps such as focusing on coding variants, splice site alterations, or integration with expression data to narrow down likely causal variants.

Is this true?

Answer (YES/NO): YES